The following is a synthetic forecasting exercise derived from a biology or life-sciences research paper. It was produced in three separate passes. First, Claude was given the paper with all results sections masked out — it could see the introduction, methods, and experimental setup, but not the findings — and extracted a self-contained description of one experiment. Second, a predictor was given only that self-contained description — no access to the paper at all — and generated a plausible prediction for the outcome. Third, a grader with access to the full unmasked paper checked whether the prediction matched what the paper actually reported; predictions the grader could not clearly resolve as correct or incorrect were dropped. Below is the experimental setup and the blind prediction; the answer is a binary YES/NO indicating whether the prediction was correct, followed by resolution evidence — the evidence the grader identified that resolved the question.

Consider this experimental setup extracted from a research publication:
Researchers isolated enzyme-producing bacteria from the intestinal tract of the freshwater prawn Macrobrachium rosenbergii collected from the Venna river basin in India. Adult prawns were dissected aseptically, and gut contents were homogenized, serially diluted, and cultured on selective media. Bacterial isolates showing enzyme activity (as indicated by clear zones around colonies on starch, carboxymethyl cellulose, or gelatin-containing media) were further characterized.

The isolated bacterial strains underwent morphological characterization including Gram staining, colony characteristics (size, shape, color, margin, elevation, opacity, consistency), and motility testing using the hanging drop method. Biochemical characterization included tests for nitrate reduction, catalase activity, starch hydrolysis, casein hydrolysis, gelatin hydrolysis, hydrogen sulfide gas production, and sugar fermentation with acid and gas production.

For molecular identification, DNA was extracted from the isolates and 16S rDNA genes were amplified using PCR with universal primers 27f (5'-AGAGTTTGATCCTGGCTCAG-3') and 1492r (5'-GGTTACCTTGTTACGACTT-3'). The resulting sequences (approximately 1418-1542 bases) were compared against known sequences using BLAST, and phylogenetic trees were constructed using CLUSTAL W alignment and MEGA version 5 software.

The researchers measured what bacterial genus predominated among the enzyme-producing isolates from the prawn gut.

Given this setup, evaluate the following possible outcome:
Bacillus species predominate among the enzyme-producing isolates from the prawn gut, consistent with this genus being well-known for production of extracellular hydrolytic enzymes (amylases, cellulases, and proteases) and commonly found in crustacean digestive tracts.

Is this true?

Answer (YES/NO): YES